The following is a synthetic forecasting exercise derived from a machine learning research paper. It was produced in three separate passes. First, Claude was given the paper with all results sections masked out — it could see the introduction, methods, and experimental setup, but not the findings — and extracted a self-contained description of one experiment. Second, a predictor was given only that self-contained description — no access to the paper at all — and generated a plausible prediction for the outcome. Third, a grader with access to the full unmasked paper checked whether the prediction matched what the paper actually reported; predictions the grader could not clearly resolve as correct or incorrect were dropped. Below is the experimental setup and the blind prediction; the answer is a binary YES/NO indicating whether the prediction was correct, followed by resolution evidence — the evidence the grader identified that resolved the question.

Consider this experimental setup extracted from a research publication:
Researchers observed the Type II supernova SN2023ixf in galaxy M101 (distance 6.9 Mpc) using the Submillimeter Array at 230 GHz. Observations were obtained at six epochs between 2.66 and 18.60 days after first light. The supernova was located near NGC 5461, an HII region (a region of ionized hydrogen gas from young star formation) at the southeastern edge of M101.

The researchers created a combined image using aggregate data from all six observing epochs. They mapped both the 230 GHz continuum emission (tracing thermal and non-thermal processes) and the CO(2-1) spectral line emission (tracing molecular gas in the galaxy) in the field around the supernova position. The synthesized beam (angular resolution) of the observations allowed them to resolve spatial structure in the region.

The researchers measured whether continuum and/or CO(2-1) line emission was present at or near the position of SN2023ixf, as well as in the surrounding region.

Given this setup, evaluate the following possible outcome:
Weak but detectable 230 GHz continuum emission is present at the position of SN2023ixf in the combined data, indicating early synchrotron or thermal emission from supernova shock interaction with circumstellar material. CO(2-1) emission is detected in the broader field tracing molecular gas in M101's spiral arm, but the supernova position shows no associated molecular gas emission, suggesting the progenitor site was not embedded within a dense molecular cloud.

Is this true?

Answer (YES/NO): NO